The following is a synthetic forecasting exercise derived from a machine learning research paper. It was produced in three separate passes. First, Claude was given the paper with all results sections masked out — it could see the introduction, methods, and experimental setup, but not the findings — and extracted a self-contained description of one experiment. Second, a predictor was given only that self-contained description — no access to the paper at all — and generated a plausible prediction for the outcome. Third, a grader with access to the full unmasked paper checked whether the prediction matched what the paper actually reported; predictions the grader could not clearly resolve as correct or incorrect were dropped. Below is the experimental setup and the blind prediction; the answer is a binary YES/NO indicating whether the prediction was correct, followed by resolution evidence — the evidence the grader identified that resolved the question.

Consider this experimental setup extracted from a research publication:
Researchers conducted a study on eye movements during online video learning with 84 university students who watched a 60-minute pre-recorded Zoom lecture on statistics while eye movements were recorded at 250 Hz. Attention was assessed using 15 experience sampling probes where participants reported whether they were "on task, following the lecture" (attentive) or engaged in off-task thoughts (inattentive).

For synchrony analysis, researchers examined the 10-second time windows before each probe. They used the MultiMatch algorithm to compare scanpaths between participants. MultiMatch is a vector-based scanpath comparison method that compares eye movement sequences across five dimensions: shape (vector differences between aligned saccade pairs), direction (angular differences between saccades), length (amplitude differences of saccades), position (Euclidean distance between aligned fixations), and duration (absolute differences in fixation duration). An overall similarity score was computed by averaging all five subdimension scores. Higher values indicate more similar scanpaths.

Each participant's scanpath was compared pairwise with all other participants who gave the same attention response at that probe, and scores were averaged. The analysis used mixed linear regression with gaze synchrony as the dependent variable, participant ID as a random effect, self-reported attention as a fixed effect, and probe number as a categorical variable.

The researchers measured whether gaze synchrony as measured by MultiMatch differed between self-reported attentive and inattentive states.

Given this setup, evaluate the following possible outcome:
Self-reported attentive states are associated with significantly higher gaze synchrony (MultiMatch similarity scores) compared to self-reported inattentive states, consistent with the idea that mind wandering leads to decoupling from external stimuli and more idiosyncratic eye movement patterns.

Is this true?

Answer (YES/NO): YES